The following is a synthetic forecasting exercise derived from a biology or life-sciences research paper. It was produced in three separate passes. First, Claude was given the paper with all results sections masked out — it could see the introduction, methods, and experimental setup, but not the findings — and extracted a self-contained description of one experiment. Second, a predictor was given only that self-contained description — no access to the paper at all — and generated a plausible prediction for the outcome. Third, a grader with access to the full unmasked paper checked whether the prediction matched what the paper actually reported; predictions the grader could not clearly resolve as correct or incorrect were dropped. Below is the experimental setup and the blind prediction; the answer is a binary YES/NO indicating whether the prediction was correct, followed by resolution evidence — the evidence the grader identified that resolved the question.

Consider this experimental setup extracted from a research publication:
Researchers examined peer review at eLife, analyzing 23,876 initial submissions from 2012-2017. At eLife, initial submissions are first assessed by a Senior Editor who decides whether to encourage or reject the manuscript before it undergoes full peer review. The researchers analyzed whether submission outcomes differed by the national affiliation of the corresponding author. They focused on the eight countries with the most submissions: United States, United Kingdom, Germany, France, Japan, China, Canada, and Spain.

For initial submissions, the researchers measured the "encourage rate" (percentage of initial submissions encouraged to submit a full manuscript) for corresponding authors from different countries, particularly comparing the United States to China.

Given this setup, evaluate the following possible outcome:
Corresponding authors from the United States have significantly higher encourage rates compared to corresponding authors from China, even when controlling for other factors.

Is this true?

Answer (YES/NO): YES